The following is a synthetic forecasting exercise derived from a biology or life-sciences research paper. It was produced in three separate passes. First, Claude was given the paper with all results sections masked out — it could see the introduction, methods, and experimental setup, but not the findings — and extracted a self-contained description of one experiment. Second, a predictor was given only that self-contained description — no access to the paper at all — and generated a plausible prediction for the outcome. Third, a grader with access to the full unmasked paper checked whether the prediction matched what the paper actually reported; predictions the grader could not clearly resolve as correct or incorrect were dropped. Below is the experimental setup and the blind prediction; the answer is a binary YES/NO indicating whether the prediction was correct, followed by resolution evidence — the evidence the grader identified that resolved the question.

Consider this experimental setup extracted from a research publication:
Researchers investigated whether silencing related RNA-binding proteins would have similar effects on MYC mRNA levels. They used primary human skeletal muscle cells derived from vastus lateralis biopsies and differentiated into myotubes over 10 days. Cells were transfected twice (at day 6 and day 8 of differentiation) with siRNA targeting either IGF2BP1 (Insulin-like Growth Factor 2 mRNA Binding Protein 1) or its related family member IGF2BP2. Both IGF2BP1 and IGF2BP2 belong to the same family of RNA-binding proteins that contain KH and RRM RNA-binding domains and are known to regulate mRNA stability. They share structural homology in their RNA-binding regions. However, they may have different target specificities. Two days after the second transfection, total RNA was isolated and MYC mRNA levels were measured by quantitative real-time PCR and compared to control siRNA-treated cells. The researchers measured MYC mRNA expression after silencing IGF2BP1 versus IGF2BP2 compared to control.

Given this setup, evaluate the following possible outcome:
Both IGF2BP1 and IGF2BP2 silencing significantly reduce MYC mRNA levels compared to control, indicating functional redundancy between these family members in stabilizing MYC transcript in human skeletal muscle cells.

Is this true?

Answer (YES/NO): NO